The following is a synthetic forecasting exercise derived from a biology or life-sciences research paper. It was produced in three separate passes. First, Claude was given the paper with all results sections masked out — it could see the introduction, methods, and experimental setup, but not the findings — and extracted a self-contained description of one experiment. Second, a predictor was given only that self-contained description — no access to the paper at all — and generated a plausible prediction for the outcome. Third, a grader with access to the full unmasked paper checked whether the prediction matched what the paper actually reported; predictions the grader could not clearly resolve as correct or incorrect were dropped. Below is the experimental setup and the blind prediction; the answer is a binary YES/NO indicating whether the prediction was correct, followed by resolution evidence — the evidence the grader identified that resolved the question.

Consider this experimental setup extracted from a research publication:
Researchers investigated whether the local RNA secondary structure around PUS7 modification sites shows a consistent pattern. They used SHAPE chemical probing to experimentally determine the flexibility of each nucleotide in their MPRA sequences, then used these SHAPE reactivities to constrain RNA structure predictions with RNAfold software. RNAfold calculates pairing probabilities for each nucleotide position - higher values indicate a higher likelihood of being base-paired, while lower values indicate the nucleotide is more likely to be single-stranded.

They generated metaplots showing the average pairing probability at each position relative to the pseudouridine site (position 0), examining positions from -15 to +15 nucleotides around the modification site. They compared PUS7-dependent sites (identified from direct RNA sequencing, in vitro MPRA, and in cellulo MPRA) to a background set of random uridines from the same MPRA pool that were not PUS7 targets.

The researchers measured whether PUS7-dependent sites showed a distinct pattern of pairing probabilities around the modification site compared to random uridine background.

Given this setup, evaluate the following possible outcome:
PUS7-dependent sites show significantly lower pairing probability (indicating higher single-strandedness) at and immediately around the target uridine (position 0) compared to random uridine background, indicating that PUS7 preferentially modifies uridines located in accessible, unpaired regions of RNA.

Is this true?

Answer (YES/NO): NO